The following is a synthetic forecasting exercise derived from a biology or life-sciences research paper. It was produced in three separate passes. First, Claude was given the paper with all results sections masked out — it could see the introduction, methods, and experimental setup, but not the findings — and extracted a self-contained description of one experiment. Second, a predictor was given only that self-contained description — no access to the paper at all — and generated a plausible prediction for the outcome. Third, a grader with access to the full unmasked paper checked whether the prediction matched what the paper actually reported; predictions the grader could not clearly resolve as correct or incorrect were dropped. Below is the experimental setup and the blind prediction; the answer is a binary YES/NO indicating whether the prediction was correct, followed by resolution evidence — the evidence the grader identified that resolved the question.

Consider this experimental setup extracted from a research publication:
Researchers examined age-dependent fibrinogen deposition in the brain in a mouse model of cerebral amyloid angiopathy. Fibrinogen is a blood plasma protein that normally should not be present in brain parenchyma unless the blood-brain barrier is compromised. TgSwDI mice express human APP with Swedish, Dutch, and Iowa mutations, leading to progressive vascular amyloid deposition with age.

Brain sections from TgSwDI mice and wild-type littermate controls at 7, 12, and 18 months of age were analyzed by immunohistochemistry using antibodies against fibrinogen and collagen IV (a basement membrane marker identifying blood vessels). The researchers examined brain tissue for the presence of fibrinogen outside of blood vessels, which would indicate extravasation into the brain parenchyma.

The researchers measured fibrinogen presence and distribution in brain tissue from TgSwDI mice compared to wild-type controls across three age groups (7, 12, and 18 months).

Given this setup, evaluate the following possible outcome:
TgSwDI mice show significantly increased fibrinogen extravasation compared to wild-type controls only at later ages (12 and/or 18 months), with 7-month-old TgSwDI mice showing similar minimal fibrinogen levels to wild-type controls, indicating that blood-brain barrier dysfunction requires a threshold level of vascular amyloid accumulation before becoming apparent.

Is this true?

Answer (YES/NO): YES